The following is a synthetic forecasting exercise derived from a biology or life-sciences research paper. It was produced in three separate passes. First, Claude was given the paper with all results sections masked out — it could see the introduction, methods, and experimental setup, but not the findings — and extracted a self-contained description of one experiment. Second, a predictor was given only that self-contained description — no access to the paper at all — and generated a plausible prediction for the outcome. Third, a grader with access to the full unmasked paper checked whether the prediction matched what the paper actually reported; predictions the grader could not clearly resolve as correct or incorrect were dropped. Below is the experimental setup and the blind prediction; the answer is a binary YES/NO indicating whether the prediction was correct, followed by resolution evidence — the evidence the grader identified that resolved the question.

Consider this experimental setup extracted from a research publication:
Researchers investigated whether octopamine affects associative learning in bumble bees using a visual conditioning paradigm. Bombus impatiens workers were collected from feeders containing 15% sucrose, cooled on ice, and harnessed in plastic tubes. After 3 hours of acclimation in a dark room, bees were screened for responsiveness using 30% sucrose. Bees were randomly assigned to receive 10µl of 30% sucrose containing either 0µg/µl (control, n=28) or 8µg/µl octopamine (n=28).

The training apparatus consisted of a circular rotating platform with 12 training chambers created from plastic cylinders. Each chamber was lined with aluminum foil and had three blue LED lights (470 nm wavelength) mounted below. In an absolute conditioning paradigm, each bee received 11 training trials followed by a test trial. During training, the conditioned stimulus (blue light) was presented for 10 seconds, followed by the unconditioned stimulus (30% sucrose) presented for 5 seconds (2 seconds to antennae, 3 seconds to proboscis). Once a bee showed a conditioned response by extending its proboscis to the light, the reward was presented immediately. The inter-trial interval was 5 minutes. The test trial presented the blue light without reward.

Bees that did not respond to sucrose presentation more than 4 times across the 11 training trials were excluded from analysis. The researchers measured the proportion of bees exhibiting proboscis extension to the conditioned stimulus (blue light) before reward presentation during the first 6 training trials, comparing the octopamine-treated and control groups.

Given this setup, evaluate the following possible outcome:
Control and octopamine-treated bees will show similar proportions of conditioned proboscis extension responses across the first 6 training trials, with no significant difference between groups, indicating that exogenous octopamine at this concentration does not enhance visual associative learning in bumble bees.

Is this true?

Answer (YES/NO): NO